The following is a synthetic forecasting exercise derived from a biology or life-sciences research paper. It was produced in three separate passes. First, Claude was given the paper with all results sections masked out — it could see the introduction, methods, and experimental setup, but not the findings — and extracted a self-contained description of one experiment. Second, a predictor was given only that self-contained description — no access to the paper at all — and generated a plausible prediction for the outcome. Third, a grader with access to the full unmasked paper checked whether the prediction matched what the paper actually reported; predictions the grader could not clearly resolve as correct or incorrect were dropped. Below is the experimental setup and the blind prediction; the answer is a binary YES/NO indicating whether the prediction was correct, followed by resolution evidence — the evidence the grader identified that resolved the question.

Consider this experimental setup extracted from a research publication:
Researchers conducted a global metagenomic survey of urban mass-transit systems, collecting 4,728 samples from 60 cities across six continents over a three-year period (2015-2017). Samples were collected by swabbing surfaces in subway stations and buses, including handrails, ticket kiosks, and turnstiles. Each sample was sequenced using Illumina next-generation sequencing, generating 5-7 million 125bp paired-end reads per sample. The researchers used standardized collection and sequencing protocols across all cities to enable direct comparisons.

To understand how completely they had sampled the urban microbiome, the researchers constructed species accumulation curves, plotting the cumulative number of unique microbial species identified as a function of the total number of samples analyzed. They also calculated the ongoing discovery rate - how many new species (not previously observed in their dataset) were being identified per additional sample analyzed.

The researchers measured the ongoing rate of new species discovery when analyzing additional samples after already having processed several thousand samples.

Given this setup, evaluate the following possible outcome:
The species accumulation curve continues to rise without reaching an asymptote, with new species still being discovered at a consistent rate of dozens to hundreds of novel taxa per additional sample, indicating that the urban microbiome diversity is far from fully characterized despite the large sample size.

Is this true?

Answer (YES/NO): NO